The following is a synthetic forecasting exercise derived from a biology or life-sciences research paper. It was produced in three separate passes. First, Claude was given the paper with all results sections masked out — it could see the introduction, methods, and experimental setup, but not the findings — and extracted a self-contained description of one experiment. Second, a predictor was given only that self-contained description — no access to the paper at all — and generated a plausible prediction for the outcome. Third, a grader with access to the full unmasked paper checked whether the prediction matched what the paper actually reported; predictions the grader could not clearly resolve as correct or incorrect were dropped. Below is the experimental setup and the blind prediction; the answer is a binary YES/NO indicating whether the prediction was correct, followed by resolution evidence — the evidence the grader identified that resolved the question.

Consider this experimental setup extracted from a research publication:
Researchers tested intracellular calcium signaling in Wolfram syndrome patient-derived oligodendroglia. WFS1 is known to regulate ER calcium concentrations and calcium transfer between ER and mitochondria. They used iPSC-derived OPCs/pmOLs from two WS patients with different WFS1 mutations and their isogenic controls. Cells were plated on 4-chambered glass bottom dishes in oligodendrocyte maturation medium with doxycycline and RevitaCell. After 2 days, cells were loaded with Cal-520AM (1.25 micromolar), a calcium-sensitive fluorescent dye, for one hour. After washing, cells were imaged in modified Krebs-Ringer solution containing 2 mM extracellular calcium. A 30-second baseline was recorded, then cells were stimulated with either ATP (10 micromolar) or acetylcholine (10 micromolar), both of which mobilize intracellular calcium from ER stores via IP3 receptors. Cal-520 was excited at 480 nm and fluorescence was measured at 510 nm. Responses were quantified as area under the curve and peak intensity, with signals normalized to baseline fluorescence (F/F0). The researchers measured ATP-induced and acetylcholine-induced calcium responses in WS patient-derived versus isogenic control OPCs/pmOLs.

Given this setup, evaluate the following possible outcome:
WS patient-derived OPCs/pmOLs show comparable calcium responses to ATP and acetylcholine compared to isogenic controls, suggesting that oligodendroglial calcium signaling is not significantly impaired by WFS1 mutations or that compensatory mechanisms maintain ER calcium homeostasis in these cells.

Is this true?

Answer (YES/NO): YES